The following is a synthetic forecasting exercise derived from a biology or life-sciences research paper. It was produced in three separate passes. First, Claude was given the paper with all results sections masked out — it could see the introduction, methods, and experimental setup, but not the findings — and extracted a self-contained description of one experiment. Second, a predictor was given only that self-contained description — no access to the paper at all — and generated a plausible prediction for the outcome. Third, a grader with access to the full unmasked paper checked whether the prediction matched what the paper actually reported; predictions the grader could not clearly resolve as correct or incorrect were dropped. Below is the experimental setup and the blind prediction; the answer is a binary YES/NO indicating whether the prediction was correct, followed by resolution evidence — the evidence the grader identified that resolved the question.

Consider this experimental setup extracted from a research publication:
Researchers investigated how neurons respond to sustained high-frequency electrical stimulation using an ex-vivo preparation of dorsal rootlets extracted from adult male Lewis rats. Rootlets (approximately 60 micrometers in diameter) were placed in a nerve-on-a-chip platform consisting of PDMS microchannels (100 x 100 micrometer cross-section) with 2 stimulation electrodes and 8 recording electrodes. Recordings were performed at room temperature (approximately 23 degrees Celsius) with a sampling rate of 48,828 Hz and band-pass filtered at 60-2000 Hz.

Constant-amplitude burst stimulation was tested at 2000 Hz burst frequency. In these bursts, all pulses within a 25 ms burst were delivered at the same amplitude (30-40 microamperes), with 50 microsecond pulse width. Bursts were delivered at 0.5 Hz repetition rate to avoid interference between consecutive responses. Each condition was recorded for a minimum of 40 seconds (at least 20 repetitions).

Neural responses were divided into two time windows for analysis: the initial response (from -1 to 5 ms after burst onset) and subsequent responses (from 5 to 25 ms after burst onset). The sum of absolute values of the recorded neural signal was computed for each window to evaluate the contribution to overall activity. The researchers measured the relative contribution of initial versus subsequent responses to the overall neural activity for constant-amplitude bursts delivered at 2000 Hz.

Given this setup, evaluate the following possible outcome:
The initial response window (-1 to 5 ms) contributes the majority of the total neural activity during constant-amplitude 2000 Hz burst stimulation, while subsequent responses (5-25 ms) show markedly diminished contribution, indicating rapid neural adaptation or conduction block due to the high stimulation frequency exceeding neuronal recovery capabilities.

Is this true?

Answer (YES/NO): NO